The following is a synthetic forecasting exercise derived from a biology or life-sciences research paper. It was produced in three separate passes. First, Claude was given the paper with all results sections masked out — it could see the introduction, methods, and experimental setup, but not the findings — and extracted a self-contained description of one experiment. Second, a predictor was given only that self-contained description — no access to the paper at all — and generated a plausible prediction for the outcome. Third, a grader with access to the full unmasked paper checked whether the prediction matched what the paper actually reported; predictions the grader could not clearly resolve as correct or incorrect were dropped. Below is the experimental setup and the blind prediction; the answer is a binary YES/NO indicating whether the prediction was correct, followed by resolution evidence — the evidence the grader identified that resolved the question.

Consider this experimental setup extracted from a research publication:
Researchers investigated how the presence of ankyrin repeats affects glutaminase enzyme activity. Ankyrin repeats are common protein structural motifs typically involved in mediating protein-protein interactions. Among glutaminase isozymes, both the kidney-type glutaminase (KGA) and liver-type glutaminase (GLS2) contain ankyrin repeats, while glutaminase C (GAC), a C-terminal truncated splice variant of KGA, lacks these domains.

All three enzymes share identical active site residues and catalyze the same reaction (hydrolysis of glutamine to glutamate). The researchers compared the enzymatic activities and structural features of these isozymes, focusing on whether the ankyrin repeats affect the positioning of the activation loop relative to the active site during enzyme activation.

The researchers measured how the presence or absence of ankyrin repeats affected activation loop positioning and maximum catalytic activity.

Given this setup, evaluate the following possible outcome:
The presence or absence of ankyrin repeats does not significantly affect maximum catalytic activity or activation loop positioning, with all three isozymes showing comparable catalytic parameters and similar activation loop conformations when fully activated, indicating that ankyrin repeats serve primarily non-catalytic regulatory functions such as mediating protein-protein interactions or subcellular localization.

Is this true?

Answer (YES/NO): NO